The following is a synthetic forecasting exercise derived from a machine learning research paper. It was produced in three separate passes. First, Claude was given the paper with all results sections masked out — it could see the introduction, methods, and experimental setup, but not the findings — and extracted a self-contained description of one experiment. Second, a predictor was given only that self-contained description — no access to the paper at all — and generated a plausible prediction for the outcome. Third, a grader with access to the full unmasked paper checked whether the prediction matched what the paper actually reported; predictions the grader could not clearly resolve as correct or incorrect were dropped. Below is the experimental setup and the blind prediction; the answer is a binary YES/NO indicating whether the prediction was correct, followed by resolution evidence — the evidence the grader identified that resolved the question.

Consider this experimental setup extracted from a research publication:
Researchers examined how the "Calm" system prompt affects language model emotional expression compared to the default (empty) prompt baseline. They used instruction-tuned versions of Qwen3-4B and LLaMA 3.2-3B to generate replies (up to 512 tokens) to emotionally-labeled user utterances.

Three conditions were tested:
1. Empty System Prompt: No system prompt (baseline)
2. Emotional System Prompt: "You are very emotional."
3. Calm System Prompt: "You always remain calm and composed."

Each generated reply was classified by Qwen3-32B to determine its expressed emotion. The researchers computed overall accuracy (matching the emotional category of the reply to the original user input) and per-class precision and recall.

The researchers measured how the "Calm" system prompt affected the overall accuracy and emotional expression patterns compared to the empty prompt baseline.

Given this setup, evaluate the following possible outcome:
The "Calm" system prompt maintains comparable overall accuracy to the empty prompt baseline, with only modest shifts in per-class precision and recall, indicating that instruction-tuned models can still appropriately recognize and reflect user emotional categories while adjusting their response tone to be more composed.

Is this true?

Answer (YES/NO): YES